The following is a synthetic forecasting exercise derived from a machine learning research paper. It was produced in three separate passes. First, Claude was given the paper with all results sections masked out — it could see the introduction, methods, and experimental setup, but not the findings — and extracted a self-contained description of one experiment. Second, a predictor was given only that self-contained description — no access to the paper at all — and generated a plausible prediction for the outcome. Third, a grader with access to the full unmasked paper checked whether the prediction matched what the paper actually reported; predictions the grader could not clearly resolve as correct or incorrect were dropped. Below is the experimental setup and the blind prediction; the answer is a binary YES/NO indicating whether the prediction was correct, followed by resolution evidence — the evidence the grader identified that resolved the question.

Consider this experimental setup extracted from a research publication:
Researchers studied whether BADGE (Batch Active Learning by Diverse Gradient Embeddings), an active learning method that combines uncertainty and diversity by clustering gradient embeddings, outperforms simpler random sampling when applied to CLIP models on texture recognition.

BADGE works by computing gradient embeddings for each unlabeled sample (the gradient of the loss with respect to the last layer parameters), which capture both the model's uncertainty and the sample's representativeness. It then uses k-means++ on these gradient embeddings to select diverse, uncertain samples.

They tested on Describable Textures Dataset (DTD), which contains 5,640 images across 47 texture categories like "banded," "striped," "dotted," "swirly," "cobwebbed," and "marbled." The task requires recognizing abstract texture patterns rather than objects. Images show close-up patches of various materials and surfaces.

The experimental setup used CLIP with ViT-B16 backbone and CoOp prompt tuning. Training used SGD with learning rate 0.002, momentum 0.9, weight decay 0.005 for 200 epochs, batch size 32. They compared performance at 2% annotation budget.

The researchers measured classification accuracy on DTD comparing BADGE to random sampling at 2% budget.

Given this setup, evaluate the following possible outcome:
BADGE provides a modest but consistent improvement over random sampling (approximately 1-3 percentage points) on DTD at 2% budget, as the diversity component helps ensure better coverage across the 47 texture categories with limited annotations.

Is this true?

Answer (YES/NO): YES